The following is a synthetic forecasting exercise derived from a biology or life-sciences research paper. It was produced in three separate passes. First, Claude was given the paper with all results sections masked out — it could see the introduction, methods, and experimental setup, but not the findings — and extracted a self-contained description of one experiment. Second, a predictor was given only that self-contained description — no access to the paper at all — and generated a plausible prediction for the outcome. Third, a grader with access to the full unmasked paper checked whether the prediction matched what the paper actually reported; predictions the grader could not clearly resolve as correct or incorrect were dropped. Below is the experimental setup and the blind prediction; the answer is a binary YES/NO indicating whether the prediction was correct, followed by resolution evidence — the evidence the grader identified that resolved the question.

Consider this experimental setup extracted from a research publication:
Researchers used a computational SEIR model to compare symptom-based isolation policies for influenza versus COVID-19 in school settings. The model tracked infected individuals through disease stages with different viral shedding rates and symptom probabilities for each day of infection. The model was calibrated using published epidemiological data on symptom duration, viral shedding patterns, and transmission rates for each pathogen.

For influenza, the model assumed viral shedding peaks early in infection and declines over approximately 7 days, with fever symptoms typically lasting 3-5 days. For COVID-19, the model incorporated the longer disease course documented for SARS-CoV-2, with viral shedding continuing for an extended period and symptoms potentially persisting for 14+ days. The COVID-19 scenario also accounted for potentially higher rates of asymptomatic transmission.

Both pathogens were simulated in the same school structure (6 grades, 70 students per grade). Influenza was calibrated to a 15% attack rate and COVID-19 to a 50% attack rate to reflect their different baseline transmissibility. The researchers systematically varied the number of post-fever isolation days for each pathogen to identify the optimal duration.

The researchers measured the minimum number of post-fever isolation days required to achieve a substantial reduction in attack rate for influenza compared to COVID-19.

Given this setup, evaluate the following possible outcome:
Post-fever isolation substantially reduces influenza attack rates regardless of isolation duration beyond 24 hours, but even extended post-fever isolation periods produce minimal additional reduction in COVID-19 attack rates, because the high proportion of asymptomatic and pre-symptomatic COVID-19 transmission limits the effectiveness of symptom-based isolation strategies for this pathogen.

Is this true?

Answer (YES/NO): NO